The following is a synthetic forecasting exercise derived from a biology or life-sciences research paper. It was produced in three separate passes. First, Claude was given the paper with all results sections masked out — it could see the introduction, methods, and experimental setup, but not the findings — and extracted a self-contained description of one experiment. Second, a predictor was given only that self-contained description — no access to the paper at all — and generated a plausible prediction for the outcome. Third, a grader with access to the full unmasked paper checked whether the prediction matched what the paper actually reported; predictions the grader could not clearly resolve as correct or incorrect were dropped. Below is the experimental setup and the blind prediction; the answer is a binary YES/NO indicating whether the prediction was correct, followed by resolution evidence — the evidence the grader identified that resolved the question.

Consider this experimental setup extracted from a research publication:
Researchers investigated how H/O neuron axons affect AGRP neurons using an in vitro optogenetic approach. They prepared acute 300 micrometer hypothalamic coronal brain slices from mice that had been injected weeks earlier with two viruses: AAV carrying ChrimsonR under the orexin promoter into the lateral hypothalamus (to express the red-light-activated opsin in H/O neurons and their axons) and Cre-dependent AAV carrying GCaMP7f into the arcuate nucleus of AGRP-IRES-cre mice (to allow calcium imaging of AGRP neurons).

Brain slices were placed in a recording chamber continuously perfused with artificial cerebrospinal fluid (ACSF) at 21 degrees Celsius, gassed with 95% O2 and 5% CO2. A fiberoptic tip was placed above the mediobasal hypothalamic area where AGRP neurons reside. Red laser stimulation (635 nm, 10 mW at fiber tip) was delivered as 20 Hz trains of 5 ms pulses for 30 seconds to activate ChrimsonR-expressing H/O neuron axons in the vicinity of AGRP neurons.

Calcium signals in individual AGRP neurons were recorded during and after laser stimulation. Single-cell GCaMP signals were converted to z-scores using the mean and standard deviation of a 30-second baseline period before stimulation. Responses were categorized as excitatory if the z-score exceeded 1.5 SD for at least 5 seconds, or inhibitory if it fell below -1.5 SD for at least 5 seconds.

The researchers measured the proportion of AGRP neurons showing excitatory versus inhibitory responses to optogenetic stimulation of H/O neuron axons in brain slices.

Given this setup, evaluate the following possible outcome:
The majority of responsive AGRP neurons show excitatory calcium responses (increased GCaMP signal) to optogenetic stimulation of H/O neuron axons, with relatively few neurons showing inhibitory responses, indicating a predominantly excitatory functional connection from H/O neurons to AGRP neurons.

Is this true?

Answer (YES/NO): NO